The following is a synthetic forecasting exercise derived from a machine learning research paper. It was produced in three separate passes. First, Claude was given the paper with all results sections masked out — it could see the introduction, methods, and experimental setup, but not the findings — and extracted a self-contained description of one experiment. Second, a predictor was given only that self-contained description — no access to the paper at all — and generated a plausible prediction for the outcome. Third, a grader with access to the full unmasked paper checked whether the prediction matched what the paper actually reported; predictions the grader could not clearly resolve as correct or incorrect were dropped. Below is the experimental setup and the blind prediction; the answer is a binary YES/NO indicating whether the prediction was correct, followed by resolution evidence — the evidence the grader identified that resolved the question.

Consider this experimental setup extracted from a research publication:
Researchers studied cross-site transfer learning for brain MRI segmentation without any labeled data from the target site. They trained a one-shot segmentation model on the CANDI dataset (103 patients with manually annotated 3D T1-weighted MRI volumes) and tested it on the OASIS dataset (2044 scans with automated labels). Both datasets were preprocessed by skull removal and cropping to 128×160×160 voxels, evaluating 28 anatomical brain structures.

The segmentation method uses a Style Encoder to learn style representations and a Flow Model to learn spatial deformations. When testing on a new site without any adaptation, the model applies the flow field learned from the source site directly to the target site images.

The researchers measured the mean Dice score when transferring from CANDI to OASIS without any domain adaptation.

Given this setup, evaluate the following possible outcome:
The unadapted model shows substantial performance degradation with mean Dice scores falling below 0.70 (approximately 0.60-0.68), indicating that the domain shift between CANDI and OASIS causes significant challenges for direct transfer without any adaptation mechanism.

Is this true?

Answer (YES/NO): NO